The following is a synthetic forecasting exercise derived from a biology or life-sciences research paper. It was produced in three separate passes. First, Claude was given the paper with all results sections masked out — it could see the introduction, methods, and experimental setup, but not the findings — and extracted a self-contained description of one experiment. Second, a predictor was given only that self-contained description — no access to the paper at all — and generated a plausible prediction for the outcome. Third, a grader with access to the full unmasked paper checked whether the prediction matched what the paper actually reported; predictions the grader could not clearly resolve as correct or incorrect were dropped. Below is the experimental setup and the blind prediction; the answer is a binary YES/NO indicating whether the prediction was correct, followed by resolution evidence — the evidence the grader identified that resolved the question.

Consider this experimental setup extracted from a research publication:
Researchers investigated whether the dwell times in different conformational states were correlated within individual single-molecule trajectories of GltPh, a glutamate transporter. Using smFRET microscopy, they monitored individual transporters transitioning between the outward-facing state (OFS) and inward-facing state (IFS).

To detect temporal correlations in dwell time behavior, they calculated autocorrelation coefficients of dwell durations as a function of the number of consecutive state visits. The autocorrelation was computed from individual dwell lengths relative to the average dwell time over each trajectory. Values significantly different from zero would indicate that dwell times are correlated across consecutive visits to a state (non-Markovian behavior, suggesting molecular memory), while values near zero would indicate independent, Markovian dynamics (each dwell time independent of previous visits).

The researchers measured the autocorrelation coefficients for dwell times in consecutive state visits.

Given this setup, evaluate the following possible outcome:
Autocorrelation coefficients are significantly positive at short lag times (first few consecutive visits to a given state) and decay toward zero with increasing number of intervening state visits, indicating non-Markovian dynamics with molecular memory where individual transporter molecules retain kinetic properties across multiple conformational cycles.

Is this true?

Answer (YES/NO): NO